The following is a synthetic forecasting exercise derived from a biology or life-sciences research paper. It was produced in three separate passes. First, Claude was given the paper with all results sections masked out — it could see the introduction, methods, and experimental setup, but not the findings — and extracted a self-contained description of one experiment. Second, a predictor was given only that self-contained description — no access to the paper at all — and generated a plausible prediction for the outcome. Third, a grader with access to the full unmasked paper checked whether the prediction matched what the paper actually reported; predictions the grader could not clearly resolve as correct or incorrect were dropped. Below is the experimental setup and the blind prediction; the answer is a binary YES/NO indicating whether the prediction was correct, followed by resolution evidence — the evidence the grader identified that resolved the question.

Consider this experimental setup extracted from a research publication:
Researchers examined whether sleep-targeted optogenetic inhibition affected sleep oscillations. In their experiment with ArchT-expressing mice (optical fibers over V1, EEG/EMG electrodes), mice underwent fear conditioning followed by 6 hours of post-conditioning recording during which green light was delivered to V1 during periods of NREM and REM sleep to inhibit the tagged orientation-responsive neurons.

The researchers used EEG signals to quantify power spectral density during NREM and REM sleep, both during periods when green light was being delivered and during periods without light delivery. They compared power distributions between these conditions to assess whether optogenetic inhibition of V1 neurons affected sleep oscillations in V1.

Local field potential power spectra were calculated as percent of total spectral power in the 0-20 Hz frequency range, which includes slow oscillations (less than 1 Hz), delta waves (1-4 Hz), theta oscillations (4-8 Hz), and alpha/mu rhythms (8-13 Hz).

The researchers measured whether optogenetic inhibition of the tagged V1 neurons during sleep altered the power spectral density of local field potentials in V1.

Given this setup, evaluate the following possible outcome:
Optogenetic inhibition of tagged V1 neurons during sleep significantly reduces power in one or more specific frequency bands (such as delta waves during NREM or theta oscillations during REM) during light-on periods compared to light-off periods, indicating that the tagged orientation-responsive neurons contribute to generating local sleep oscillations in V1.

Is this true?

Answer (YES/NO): NO